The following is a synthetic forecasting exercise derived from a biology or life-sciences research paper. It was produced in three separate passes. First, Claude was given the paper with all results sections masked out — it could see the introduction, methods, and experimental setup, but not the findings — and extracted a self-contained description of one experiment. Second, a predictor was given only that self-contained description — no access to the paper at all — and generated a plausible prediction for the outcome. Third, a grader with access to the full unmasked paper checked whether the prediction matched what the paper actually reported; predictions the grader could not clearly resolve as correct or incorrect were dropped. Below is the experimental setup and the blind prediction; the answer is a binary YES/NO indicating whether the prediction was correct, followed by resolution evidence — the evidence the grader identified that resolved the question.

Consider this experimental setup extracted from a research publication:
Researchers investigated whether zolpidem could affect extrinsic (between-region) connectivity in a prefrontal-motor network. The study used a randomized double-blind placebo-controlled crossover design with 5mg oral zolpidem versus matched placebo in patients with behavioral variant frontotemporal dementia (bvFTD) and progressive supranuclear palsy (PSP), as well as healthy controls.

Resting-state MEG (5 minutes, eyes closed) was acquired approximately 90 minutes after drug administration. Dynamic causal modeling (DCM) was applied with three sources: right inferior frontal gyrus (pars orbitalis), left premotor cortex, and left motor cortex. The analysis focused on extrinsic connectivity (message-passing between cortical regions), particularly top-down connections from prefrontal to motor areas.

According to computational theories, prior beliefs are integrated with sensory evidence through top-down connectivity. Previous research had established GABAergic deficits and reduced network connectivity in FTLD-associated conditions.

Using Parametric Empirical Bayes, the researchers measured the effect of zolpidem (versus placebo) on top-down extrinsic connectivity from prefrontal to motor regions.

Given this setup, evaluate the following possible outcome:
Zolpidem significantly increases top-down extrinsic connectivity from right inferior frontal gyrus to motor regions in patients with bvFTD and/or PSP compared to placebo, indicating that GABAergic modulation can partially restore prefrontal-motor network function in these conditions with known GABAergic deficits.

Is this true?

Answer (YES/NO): NO